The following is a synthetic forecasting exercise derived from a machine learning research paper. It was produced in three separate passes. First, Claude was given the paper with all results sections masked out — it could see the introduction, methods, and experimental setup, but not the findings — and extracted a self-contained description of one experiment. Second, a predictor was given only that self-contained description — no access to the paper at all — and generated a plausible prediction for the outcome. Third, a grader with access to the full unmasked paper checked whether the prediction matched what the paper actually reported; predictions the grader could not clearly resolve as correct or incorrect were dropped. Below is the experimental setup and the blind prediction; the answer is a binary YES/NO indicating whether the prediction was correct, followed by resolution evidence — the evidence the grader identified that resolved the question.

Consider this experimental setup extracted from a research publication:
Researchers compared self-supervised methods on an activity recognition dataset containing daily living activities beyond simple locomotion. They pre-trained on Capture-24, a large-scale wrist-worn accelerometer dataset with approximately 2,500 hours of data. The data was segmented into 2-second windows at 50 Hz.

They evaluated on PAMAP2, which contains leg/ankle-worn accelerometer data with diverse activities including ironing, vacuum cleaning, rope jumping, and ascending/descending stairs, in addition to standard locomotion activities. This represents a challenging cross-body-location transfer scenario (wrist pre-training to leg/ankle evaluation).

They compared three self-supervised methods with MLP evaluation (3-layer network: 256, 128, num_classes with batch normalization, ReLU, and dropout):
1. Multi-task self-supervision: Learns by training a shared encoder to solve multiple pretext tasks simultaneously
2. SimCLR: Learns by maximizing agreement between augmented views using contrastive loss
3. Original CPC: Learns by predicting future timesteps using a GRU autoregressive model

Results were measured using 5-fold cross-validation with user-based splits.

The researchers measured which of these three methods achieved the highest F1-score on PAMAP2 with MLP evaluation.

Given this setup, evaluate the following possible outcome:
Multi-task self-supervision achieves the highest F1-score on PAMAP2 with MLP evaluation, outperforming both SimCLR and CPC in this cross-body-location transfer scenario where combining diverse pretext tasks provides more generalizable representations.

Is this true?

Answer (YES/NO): YES